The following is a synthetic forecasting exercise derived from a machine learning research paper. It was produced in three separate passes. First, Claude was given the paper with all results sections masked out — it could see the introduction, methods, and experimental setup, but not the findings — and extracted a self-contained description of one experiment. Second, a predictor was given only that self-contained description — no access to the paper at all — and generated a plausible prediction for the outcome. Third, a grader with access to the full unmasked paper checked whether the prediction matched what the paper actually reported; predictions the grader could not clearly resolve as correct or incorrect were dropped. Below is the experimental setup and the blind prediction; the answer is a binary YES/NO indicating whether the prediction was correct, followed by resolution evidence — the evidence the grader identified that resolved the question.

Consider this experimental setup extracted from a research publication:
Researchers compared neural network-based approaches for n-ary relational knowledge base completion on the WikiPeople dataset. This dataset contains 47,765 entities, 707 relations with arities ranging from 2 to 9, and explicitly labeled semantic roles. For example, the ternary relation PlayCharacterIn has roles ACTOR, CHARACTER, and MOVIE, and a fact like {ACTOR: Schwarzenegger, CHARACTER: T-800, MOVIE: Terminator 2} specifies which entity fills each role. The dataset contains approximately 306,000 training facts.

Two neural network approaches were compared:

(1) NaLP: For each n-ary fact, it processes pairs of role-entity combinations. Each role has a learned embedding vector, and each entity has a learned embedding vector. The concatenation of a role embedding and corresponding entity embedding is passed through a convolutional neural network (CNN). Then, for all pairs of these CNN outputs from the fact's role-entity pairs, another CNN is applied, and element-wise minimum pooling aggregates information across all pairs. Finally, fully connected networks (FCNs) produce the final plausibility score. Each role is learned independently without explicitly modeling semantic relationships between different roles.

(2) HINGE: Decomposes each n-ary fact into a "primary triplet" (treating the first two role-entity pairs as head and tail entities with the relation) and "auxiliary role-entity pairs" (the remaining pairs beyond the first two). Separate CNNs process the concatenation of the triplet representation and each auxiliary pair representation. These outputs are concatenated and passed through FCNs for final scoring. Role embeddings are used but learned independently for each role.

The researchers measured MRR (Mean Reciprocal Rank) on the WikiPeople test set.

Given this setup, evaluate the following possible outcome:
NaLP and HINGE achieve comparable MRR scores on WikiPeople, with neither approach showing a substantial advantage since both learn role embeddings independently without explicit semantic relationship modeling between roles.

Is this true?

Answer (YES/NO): YES